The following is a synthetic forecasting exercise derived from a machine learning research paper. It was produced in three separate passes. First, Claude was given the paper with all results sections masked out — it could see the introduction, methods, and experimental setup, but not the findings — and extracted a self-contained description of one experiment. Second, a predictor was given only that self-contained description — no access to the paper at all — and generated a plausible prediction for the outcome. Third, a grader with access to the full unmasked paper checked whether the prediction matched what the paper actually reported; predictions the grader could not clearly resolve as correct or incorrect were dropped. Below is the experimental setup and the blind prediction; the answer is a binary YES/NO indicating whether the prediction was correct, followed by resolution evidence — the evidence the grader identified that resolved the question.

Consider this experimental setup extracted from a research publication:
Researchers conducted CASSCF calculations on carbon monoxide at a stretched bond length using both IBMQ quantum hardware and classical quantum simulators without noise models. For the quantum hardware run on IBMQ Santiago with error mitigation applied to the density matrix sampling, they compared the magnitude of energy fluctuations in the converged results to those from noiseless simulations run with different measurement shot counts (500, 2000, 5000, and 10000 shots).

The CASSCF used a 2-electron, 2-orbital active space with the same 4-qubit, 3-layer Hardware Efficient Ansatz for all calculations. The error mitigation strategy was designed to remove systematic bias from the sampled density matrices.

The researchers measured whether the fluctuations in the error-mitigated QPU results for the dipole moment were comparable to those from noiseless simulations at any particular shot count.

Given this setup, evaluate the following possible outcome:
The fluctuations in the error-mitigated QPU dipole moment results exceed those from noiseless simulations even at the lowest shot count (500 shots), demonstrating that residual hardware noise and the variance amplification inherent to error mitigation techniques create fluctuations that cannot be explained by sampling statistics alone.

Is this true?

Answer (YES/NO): NO